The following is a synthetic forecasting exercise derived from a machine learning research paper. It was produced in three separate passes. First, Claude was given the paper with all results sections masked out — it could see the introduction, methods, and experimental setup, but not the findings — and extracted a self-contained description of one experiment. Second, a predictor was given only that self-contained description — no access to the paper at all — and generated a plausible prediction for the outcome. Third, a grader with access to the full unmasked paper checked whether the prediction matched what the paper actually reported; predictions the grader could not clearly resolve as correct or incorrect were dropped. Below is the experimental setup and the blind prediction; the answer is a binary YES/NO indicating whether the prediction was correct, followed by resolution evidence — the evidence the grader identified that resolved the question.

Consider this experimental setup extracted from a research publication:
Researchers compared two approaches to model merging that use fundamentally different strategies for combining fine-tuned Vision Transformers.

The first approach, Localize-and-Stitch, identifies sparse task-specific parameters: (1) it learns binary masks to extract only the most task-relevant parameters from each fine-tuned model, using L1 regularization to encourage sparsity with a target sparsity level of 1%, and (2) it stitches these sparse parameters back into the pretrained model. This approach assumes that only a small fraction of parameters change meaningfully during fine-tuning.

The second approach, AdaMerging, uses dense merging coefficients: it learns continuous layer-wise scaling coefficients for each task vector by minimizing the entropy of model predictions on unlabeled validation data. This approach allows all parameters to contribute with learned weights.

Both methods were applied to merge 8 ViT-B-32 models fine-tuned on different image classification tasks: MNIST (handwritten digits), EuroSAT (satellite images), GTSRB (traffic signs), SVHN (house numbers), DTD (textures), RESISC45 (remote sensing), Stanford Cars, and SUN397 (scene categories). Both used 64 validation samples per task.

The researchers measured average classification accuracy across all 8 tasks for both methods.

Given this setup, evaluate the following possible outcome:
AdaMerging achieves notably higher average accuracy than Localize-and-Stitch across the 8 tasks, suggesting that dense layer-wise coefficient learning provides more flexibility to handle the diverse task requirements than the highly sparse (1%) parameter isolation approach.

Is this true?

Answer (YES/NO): NO